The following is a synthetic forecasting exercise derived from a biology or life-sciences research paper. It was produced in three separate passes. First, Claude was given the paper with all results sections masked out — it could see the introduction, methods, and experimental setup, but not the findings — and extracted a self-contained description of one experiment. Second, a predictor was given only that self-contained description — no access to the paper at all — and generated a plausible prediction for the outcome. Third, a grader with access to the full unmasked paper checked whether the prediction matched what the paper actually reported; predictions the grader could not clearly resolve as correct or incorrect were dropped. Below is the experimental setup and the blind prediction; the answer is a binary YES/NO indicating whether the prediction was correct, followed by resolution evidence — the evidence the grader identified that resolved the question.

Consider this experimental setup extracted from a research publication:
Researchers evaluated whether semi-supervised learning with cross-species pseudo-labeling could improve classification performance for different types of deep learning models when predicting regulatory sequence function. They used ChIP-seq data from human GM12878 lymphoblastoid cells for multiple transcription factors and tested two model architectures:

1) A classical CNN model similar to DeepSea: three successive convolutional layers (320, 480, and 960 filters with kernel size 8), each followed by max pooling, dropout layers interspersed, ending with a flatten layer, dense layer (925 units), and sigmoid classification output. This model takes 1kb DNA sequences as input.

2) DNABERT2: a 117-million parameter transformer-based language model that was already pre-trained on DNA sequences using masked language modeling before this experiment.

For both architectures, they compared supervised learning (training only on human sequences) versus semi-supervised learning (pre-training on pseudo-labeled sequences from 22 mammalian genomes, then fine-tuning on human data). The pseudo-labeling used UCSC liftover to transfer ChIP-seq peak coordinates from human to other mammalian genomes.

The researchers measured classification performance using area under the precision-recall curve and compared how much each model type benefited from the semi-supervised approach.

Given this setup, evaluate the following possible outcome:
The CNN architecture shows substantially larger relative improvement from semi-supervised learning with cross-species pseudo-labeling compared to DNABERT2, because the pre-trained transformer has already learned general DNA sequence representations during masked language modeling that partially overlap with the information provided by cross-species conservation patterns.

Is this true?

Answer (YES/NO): YES